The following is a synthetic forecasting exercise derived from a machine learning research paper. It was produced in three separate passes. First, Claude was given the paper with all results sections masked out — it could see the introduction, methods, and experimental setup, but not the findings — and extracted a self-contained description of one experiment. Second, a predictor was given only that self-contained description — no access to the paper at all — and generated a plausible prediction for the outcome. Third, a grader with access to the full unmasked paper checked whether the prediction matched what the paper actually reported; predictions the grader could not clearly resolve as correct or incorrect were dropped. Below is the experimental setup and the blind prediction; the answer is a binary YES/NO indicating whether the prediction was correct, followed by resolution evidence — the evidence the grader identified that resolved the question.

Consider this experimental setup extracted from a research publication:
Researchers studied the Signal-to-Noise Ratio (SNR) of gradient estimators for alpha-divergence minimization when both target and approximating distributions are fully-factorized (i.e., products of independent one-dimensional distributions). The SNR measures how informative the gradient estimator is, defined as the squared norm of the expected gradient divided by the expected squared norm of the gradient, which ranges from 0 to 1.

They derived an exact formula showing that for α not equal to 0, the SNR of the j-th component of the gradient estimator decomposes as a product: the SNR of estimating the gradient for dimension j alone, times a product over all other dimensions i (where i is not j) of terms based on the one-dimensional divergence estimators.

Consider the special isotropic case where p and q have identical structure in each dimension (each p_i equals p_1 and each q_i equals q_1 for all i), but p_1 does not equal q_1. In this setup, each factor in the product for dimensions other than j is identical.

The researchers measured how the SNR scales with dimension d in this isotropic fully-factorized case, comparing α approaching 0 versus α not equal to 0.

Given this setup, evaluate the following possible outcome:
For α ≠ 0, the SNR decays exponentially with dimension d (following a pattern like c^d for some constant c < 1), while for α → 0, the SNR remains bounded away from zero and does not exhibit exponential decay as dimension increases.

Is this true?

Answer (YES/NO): YES